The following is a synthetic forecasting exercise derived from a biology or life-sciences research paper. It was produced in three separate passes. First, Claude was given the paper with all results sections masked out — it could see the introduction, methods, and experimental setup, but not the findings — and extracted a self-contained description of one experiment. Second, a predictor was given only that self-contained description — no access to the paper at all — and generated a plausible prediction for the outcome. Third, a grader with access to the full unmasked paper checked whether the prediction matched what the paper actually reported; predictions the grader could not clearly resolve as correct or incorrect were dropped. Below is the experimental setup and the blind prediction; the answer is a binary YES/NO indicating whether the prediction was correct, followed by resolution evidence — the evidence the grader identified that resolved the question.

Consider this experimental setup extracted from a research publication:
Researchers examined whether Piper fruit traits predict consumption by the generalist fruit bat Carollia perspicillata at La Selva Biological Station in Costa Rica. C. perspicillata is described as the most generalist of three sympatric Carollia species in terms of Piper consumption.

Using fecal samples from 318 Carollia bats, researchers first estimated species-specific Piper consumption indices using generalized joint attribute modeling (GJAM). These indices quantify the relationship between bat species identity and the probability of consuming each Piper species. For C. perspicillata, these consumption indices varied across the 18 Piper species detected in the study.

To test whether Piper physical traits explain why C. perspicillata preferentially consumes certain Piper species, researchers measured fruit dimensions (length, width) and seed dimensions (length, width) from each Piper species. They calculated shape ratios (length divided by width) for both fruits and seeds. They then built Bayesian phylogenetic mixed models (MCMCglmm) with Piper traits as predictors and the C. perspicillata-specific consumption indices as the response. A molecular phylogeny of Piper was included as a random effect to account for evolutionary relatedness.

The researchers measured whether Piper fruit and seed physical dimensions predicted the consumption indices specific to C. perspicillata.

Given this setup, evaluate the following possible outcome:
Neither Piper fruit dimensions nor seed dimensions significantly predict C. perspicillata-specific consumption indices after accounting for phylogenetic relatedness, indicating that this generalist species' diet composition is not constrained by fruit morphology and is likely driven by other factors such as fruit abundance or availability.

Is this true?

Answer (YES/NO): YES